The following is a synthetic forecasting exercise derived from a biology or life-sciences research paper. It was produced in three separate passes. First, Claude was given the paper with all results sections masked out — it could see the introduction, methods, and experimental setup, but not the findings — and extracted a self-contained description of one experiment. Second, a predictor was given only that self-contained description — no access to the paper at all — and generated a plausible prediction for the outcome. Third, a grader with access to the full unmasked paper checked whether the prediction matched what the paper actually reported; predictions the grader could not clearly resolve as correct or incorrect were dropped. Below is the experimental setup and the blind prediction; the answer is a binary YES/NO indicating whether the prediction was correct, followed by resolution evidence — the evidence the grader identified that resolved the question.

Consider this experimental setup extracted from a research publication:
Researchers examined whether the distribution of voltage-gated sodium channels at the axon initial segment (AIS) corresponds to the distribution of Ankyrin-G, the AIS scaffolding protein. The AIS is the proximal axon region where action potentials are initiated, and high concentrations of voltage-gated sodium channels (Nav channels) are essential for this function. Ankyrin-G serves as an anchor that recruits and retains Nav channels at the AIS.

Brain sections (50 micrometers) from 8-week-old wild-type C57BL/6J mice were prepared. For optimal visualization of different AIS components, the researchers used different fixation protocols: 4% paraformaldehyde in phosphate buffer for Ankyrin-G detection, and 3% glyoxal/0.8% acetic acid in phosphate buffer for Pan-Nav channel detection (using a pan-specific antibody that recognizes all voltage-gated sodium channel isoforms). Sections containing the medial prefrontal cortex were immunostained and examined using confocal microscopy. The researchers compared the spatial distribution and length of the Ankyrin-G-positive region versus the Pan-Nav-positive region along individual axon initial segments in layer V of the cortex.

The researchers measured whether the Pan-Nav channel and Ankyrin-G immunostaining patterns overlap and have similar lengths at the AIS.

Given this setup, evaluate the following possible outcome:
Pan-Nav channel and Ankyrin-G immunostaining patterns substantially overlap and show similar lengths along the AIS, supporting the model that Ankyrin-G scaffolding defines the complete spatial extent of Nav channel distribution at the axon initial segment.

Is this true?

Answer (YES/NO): YES